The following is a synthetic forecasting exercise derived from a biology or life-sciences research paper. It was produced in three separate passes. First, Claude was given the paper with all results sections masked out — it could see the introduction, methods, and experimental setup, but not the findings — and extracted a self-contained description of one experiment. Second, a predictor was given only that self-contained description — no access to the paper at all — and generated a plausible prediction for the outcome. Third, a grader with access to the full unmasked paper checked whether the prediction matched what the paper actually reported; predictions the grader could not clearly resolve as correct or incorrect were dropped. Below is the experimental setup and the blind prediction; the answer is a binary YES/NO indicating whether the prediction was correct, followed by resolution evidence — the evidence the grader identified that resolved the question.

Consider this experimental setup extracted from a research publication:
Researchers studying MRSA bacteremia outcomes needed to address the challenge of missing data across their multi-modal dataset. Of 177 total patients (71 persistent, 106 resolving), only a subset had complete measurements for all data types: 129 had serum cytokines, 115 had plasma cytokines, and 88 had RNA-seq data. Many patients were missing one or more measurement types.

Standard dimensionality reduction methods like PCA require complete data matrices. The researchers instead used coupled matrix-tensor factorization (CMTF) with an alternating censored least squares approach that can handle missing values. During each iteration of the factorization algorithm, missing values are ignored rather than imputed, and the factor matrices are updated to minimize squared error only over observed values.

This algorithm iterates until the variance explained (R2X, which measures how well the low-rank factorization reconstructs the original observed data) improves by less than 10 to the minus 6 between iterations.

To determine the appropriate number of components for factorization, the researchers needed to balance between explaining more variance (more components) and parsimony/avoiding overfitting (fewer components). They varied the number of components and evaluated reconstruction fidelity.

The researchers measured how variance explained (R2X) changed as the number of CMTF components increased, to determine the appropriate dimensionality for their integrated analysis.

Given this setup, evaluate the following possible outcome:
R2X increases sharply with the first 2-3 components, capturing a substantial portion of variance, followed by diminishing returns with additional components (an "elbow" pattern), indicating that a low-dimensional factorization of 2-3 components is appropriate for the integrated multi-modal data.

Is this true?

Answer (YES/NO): NO